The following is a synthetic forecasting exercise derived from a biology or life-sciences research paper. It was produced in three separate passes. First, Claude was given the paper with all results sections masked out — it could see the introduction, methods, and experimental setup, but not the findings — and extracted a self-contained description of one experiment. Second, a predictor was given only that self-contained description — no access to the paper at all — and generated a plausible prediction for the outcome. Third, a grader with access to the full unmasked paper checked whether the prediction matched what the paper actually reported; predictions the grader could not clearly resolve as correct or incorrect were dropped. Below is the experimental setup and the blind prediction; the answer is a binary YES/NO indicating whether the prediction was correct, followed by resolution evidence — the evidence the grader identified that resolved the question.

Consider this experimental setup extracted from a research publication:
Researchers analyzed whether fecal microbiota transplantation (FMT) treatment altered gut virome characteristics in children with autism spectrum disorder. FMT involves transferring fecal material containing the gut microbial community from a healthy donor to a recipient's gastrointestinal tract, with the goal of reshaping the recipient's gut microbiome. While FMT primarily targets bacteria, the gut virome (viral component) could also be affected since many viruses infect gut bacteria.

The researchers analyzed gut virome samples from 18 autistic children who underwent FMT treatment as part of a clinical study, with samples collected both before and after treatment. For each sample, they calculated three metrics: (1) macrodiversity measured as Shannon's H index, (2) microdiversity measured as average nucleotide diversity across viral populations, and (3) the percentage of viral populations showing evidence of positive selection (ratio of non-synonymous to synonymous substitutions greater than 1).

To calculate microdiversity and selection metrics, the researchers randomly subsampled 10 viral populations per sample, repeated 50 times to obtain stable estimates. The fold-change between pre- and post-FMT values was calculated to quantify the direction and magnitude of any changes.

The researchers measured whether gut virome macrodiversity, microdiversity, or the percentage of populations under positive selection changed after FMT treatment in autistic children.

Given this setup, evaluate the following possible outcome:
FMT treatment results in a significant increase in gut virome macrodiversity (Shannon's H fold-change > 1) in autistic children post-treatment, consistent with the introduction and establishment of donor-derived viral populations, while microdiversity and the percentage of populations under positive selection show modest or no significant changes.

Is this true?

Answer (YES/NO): NO